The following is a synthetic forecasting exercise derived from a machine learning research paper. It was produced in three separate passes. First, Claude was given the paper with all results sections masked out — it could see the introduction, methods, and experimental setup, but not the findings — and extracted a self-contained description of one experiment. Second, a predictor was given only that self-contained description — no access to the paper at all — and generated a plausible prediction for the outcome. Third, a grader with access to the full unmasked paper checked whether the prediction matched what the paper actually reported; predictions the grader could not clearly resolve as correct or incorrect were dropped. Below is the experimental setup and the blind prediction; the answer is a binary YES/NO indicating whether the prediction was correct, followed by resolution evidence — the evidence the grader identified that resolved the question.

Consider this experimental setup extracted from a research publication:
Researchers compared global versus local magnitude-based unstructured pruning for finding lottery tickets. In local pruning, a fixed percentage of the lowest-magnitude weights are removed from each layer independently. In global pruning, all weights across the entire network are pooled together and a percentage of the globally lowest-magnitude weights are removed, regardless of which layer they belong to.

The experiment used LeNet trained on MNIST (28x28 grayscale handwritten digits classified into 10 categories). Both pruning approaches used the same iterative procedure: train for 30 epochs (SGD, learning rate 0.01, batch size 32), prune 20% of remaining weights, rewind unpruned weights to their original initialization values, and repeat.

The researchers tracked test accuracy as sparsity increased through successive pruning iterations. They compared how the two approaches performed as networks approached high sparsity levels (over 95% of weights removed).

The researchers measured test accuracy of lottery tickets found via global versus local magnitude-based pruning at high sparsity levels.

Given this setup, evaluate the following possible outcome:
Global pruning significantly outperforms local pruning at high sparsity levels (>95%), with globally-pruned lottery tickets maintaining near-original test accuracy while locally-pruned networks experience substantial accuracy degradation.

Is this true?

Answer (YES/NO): NO